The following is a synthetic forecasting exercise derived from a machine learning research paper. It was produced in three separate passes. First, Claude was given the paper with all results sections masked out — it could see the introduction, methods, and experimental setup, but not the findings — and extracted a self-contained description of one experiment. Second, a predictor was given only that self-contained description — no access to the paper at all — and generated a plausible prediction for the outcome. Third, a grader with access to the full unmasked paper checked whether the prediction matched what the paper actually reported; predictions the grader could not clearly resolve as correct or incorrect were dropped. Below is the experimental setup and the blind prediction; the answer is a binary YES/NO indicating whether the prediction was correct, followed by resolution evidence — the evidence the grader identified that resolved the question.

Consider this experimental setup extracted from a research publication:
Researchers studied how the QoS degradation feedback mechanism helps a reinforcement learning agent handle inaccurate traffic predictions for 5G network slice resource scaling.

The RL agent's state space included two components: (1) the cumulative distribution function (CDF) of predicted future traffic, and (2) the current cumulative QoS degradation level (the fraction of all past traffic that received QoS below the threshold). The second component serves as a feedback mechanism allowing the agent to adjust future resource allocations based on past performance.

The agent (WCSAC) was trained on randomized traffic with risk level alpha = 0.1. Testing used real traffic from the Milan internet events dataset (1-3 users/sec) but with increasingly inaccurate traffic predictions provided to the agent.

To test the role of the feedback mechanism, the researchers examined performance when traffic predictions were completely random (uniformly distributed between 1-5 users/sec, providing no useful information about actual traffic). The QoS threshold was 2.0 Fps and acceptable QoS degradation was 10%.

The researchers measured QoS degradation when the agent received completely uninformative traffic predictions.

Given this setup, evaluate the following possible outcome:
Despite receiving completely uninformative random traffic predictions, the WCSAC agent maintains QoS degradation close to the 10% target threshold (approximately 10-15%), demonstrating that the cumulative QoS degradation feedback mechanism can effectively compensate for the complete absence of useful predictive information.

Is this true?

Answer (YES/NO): YES